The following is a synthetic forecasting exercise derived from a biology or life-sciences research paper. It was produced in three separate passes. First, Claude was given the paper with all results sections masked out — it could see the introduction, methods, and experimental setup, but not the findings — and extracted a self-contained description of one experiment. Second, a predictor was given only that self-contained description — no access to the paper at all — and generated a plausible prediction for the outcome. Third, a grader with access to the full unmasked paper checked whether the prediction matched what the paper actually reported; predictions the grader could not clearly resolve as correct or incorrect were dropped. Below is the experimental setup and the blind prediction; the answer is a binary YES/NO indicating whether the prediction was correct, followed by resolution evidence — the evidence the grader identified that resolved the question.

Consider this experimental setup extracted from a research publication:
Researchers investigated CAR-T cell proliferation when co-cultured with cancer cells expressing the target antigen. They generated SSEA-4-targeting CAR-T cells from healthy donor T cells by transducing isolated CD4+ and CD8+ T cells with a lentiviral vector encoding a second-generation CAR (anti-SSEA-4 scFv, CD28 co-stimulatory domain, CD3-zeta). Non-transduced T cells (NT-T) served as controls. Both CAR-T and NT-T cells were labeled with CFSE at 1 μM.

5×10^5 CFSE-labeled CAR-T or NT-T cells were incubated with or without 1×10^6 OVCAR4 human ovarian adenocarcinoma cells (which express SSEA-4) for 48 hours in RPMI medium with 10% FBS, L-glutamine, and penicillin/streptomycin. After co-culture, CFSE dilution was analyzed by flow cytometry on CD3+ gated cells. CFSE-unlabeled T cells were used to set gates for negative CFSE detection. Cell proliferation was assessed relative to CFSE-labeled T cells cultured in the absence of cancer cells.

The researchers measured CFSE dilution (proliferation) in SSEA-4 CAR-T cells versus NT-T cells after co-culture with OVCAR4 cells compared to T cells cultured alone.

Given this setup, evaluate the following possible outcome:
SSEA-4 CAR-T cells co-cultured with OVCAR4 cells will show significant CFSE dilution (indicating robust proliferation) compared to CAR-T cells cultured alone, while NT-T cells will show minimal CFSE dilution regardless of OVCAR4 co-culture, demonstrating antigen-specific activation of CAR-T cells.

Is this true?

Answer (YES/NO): YES